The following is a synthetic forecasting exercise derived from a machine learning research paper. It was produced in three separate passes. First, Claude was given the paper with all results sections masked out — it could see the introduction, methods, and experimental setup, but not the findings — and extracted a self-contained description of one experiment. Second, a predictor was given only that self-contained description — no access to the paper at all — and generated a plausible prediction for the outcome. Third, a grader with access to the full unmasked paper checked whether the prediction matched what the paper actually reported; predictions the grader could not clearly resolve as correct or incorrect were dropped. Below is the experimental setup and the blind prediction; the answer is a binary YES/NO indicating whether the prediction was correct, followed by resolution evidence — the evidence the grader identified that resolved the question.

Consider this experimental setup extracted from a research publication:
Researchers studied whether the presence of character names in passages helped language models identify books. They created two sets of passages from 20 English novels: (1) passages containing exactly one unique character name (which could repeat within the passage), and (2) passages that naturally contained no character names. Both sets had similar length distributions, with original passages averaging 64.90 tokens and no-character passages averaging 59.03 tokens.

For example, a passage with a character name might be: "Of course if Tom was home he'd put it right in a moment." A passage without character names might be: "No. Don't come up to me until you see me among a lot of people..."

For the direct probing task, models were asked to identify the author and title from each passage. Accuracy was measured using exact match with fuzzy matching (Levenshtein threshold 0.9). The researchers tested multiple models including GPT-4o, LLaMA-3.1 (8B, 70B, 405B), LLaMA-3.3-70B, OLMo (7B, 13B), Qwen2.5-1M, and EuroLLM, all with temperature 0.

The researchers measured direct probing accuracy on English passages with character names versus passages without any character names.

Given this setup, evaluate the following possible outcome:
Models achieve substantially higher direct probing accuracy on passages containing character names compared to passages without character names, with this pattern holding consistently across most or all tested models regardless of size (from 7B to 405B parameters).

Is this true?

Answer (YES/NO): YES